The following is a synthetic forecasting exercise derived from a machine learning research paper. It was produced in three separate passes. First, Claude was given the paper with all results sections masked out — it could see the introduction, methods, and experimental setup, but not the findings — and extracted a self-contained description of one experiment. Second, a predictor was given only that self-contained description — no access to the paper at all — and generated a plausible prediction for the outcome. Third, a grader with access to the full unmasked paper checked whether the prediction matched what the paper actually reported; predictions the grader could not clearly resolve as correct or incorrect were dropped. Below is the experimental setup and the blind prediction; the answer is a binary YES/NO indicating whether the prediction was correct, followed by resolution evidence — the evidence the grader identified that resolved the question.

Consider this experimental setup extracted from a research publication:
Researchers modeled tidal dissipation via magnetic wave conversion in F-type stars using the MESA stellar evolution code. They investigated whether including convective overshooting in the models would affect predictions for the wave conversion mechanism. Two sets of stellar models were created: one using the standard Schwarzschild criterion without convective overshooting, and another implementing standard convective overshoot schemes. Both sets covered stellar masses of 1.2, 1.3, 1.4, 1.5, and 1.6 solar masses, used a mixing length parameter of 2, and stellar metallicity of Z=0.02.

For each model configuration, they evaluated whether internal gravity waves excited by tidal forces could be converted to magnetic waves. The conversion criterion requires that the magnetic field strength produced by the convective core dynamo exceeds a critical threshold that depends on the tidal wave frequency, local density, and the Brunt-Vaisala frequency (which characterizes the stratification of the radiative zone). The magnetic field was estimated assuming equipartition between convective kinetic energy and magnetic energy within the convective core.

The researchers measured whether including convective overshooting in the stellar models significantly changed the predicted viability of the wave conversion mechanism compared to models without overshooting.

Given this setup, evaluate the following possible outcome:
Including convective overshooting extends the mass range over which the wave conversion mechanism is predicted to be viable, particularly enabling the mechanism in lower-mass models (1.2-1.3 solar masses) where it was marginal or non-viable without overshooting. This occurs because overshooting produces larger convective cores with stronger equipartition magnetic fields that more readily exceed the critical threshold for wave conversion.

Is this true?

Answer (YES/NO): NO